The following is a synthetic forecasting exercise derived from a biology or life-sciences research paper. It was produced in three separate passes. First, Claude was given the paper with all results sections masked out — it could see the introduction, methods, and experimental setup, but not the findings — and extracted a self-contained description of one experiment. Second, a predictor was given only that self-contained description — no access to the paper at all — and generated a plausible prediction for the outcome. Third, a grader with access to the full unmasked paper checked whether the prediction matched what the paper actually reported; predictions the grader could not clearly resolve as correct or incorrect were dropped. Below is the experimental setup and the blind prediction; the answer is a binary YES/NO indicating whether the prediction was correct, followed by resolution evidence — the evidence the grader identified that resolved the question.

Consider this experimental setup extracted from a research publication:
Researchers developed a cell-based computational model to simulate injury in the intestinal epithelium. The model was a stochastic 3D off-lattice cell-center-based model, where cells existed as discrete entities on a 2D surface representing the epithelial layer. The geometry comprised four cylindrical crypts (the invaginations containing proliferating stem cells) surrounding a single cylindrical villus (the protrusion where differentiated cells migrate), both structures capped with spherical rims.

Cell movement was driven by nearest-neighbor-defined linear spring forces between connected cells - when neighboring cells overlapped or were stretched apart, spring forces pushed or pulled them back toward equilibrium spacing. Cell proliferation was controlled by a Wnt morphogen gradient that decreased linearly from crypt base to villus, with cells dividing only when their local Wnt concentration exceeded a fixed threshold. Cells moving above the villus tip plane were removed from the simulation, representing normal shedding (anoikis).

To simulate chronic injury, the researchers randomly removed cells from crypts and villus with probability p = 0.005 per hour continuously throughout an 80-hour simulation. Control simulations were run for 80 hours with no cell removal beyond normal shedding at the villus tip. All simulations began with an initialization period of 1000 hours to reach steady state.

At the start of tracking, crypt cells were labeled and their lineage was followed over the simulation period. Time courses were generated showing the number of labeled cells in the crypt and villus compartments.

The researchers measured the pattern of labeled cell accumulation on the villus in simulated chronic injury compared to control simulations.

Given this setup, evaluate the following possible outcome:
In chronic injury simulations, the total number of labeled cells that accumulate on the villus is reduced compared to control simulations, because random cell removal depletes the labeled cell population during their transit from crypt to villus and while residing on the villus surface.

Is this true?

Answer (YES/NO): YES